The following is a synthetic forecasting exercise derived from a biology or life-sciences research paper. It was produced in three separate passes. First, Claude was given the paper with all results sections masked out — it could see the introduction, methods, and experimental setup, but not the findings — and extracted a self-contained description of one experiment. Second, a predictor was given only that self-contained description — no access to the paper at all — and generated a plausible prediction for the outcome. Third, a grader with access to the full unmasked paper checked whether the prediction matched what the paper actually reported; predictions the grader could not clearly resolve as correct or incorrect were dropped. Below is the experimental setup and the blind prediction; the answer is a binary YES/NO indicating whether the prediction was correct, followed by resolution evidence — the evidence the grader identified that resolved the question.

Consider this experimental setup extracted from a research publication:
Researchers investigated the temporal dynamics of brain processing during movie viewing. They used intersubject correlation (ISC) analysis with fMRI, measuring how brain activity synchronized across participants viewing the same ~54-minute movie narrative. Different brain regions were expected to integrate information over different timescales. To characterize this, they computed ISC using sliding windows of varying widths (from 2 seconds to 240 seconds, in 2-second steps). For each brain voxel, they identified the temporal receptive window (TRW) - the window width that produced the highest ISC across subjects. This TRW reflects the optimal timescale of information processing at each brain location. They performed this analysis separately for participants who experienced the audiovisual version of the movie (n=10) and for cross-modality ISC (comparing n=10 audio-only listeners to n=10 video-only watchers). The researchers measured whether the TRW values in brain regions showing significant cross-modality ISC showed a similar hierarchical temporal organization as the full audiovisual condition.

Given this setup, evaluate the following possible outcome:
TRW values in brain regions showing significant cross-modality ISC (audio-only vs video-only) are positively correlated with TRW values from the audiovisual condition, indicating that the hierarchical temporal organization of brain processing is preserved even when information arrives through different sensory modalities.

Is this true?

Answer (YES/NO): YES